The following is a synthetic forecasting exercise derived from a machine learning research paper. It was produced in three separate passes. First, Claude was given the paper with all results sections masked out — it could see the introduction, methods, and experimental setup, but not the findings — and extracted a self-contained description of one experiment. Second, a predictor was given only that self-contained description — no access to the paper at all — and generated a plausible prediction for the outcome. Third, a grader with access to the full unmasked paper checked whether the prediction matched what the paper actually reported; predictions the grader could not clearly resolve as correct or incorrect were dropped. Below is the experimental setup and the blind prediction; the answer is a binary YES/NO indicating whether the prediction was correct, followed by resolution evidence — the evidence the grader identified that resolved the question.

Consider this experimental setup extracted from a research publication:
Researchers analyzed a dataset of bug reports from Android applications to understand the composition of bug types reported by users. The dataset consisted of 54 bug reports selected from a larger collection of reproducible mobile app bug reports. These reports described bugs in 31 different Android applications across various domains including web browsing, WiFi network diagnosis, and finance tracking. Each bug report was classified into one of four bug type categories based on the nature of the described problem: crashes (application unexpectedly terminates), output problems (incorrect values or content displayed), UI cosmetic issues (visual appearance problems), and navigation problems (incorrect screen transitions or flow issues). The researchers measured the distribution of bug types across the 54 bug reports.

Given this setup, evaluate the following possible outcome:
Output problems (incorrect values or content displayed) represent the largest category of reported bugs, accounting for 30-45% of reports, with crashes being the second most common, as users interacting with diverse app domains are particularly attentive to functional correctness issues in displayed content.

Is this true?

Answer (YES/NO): YES